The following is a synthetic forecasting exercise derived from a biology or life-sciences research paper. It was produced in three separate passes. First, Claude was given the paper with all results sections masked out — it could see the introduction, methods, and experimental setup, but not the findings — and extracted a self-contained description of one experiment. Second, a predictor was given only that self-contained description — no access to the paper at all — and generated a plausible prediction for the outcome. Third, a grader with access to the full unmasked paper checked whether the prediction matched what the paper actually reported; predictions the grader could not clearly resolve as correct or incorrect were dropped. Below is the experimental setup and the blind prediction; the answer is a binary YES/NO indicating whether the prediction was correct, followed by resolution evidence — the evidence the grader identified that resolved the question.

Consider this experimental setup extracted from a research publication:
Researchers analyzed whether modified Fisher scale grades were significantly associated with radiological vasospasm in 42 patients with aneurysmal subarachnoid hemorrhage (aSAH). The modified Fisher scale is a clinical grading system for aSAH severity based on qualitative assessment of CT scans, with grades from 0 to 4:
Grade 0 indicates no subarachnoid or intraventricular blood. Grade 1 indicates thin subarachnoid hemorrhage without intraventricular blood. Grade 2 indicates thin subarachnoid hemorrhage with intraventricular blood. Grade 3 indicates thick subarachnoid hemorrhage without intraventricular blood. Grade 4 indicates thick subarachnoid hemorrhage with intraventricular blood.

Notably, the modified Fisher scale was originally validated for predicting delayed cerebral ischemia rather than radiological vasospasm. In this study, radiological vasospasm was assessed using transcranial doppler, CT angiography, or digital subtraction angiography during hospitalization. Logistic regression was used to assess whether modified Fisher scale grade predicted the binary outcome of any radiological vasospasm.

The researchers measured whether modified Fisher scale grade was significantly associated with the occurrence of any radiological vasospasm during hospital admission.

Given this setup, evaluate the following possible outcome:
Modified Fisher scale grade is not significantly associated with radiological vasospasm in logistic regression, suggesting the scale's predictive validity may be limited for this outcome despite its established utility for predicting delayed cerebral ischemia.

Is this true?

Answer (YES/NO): NO